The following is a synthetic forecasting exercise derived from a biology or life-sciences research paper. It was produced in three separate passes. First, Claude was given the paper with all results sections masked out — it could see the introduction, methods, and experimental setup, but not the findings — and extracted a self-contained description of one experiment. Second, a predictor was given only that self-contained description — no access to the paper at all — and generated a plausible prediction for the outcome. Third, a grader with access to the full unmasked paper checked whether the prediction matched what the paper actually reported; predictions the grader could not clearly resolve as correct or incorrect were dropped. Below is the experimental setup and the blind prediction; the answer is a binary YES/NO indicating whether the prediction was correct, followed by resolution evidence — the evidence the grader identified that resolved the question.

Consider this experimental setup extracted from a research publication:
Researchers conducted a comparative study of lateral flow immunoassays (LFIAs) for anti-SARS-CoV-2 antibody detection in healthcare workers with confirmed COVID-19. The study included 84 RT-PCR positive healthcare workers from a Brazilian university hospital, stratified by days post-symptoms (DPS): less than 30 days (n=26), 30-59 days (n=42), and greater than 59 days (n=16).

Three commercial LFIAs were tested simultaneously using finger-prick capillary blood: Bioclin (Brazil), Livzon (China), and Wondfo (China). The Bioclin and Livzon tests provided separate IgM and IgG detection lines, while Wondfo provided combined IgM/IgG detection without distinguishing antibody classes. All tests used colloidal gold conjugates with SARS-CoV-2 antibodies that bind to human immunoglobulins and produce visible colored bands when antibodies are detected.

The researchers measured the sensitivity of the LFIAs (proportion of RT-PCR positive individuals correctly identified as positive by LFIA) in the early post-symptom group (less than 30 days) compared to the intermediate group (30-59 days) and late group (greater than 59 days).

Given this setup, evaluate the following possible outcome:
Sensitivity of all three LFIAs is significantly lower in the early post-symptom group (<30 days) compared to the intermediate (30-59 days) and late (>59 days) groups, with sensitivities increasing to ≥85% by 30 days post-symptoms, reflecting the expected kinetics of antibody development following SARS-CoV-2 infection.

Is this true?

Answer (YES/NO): NO